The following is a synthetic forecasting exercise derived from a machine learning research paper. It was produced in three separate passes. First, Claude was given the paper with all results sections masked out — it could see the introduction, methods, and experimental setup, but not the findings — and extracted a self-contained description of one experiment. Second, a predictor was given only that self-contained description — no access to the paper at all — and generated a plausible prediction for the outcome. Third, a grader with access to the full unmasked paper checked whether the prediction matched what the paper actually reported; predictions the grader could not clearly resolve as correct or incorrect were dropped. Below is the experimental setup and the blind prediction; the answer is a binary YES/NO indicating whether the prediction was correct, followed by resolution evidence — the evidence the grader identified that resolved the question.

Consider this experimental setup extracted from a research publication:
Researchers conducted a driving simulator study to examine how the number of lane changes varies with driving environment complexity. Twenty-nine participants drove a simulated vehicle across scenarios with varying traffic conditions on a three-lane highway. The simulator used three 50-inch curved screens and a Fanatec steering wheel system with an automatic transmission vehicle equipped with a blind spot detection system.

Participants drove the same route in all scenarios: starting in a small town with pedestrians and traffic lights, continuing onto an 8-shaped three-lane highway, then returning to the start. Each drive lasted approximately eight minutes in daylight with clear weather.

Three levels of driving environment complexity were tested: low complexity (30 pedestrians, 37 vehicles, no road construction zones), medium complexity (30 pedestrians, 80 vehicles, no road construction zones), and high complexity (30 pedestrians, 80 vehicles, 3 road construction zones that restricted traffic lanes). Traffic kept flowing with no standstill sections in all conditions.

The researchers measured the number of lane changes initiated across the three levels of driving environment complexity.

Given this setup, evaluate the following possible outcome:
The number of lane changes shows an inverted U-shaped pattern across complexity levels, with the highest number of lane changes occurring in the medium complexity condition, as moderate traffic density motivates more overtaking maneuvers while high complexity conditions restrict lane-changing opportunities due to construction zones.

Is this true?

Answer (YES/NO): NO